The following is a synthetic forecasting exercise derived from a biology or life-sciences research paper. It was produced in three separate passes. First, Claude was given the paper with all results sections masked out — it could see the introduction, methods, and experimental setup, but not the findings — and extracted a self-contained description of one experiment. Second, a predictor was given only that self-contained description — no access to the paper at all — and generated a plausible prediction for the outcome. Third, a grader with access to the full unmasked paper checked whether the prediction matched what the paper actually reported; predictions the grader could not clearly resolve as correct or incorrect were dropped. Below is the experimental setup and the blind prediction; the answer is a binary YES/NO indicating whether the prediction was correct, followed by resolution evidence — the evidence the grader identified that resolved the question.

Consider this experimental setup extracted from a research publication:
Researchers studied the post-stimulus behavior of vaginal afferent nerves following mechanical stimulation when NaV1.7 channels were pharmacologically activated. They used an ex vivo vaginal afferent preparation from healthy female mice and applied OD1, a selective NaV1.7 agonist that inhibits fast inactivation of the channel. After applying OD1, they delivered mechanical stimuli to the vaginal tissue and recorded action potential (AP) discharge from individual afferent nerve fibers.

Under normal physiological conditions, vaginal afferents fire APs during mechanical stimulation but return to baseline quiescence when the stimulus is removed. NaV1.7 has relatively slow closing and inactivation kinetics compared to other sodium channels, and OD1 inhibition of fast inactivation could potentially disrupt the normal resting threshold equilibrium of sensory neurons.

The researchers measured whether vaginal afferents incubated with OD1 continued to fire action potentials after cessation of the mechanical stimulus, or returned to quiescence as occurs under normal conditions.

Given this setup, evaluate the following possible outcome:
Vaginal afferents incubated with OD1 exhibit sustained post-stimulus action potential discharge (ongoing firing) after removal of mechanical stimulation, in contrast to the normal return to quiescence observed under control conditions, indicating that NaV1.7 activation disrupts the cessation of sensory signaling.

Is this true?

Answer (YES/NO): YES